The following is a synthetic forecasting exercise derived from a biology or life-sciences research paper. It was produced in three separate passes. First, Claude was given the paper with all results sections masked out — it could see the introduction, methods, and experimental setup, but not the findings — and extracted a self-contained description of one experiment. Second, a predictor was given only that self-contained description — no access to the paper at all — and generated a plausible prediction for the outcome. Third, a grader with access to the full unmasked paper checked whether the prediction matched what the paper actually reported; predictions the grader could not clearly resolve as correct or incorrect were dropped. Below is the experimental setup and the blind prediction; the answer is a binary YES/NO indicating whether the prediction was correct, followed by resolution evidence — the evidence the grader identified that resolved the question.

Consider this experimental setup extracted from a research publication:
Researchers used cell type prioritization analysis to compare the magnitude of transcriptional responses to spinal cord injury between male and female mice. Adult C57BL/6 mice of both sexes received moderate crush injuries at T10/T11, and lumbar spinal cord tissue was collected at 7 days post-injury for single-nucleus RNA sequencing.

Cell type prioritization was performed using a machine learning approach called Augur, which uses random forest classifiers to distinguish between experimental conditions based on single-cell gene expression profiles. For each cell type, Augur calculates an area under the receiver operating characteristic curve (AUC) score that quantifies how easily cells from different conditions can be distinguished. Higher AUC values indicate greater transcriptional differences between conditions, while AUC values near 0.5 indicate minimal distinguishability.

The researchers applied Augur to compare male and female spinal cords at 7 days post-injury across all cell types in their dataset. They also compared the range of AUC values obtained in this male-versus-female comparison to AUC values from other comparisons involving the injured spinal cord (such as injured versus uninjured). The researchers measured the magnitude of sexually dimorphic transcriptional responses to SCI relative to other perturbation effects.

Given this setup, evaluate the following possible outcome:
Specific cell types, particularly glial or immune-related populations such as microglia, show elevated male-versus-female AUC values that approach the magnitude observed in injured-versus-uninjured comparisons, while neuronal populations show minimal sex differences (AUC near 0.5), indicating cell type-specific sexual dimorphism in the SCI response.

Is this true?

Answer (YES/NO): NO